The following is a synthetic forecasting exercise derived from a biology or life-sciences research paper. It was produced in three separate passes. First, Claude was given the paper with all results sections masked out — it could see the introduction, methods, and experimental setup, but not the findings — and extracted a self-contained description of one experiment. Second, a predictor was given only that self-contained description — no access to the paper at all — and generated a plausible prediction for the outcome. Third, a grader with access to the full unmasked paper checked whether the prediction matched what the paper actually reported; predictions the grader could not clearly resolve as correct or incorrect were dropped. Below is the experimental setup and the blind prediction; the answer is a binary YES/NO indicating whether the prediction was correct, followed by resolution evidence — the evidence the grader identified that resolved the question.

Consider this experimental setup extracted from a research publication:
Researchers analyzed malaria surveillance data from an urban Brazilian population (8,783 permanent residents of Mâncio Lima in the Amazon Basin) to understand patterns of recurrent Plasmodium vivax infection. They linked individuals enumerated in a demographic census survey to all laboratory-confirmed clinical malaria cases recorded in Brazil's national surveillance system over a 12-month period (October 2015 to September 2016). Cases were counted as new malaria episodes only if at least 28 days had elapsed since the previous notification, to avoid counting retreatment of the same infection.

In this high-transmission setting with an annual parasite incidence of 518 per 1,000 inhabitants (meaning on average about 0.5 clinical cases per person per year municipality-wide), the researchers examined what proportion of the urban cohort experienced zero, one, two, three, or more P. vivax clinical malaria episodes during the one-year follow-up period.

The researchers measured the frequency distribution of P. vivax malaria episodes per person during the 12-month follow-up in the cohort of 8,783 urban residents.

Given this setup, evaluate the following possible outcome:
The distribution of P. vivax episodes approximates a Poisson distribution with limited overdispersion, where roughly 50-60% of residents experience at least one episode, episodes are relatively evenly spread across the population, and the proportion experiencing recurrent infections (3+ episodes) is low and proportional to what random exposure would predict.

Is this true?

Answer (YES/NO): NO